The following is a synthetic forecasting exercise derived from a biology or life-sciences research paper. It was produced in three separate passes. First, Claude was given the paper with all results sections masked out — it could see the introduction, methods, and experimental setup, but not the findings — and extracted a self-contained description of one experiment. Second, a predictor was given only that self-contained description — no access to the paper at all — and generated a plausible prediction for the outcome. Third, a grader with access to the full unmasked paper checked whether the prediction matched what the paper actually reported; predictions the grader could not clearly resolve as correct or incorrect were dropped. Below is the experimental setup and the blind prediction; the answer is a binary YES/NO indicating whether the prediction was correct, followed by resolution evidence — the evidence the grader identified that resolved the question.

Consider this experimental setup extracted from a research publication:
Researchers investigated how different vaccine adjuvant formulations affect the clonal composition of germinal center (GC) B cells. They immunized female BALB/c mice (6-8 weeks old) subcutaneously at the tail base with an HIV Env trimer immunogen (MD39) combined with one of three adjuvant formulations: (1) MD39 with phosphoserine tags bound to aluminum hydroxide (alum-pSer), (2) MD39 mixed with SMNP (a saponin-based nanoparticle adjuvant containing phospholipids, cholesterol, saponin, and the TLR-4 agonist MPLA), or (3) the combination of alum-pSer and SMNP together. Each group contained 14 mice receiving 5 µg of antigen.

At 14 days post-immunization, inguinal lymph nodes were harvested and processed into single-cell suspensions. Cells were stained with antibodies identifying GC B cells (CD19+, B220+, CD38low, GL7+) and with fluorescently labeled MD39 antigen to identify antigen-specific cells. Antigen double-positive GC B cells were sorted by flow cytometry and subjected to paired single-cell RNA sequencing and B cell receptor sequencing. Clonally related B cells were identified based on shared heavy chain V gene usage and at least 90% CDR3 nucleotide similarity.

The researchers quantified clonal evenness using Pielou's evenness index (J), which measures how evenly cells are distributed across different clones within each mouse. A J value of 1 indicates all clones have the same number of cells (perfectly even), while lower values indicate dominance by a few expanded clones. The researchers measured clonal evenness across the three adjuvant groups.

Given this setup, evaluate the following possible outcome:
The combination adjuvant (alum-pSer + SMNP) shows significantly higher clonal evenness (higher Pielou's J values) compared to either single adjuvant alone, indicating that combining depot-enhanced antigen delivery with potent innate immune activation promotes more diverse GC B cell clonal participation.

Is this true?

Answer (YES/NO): NO